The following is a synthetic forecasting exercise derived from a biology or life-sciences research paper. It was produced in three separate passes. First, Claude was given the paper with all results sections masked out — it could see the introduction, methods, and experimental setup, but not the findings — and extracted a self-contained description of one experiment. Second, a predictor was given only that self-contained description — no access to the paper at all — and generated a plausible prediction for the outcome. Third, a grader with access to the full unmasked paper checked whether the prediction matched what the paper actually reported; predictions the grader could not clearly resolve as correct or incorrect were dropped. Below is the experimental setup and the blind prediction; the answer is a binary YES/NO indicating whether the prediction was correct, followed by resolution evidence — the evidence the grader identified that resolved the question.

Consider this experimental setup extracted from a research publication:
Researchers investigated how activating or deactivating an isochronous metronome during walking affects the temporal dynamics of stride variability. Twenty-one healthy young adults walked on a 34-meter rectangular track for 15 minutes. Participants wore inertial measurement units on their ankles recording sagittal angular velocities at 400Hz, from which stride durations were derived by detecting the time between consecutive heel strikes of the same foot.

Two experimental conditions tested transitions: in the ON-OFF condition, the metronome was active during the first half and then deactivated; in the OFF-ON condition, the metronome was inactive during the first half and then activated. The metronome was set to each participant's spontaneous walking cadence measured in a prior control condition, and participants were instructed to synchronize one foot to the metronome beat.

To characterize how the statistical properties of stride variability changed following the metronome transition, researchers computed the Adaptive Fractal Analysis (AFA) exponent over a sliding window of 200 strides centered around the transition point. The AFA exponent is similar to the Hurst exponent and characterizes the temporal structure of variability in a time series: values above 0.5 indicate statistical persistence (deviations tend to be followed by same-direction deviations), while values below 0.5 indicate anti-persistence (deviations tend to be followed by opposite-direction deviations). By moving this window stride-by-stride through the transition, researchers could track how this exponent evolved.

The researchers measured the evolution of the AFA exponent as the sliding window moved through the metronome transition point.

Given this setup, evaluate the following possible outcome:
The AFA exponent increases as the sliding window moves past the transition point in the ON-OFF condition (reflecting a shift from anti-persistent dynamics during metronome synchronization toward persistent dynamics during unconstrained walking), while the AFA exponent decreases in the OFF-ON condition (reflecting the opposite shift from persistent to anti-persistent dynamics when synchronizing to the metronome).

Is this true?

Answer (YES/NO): YES